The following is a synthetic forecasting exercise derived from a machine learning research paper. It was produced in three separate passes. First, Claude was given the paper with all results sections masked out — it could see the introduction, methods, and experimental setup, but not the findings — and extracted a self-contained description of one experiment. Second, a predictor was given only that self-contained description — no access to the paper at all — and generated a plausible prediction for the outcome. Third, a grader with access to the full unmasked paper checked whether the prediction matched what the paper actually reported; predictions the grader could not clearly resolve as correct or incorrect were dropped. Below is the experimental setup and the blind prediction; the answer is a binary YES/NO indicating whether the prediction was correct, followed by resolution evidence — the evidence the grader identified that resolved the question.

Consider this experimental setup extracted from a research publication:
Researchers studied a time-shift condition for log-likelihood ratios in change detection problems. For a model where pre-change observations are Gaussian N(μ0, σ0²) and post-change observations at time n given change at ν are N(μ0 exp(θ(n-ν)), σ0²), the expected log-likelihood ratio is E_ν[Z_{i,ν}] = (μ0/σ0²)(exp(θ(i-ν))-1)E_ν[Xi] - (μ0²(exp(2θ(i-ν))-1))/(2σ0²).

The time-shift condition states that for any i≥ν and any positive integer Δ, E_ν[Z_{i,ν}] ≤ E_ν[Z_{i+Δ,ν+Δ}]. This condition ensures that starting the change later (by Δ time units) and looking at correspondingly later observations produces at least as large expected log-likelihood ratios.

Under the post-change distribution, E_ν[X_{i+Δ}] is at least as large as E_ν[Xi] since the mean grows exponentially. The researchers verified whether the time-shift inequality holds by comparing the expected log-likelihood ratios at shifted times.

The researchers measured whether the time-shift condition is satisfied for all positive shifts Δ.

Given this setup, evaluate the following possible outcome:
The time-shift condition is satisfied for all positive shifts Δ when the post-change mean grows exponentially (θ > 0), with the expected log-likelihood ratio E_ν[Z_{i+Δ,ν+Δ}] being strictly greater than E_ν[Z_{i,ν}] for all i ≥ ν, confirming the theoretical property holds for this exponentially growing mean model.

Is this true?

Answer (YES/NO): NO